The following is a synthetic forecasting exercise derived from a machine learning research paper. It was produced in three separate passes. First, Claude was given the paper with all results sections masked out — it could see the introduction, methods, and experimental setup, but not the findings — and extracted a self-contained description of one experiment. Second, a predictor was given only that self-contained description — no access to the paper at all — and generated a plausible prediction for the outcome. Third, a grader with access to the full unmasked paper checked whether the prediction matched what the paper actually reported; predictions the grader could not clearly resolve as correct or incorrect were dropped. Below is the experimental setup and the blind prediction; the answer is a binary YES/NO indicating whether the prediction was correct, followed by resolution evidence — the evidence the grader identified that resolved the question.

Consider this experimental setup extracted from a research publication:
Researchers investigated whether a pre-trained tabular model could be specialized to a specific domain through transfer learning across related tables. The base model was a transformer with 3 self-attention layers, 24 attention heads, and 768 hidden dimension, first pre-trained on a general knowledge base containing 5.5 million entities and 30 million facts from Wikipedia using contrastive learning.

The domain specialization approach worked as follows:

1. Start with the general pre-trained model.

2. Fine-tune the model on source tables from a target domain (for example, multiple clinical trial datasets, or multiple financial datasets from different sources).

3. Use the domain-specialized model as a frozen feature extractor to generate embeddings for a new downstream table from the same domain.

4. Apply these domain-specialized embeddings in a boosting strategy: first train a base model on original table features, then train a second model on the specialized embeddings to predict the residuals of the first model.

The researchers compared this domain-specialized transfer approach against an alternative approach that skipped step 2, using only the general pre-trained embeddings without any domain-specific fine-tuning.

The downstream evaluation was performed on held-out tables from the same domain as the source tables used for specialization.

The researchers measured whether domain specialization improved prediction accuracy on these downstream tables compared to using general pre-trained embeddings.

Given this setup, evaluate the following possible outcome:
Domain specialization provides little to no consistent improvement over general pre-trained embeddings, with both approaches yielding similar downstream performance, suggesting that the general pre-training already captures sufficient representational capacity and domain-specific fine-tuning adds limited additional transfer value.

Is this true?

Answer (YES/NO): NO